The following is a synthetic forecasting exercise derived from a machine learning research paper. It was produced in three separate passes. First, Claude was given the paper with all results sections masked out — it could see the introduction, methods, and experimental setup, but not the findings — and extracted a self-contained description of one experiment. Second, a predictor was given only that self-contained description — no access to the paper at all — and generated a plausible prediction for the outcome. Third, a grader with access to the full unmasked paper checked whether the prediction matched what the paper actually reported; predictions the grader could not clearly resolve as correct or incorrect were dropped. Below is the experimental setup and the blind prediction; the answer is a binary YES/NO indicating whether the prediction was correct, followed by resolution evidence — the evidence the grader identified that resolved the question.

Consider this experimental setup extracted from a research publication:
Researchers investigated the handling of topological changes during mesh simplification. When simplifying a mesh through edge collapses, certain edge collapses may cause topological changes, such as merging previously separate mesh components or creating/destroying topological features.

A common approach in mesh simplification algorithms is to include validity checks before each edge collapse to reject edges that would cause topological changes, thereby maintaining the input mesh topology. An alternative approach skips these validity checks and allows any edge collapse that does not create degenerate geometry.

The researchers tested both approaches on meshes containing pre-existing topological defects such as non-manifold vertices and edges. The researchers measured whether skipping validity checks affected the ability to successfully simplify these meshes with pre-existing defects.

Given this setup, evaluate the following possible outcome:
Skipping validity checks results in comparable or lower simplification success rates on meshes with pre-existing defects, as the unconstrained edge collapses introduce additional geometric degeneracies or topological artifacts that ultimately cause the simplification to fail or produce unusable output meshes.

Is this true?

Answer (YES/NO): NO